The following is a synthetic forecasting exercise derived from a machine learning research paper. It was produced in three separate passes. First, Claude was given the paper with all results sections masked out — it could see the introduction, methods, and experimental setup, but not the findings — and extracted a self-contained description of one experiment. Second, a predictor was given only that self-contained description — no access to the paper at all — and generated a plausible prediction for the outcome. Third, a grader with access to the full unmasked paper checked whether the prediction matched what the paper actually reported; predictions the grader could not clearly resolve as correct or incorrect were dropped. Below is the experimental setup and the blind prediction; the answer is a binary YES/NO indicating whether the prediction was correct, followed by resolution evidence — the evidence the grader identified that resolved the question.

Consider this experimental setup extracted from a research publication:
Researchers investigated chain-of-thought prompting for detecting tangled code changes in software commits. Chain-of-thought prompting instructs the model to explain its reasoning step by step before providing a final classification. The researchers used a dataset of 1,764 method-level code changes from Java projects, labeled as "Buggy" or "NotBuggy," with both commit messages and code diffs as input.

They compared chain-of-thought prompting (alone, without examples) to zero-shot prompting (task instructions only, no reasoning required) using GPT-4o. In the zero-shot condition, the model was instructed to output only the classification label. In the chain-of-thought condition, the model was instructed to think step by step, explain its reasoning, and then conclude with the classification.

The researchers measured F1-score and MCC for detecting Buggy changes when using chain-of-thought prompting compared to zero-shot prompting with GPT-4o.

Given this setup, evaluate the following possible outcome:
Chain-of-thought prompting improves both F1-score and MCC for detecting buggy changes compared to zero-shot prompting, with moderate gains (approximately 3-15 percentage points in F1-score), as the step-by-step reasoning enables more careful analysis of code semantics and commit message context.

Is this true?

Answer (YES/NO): NO